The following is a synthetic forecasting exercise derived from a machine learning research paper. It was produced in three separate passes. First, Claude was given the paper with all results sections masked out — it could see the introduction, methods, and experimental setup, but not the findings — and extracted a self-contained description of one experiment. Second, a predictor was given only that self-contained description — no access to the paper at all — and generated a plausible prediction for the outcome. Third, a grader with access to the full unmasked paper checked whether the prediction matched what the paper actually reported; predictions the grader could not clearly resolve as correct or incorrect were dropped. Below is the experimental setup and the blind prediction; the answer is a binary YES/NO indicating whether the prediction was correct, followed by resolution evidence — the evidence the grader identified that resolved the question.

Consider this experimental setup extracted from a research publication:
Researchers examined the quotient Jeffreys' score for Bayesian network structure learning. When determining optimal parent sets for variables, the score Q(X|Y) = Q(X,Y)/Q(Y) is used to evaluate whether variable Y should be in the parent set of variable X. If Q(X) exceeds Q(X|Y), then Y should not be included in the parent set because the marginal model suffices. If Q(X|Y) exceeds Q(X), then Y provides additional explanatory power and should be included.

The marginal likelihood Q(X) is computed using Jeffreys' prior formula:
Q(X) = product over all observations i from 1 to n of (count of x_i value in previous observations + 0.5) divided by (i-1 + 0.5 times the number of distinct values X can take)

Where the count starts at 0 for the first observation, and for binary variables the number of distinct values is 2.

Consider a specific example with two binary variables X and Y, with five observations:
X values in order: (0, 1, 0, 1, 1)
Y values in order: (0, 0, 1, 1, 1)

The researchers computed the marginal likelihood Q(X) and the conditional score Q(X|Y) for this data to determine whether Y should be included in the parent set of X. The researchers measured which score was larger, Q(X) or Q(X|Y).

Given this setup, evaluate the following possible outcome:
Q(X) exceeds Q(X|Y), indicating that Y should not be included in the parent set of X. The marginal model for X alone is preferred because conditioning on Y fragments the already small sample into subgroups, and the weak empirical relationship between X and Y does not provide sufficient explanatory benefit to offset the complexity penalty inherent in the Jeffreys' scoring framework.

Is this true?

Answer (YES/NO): YES